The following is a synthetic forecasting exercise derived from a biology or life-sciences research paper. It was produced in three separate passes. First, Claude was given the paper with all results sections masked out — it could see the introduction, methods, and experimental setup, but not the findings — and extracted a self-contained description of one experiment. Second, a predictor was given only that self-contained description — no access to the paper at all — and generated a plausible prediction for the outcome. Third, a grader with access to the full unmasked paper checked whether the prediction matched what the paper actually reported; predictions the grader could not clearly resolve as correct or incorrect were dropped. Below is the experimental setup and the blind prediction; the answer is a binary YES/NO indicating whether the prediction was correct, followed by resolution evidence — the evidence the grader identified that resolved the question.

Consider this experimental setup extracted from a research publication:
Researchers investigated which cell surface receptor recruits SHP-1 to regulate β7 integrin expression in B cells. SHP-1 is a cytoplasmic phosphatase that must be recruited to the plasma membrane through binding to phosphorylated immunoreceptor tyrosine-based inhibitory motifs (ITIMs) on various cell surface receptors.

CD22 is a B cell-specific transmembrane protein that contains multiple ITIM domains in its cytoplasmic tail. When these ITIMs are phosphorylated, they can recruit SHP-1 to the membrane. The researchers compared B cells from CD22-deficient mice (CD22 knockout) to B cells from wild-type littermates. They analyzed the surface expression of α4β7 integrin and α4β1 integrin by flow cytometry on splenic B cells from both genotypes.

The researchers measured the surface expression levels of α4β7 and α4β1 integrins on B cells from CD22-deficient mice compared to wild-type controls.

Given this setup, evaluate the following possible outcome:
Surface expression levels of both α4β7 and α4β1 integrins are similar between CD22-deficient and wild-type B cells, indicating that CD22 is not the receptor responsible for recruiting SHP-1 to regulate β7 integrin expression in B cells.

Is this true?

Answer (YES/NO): NO